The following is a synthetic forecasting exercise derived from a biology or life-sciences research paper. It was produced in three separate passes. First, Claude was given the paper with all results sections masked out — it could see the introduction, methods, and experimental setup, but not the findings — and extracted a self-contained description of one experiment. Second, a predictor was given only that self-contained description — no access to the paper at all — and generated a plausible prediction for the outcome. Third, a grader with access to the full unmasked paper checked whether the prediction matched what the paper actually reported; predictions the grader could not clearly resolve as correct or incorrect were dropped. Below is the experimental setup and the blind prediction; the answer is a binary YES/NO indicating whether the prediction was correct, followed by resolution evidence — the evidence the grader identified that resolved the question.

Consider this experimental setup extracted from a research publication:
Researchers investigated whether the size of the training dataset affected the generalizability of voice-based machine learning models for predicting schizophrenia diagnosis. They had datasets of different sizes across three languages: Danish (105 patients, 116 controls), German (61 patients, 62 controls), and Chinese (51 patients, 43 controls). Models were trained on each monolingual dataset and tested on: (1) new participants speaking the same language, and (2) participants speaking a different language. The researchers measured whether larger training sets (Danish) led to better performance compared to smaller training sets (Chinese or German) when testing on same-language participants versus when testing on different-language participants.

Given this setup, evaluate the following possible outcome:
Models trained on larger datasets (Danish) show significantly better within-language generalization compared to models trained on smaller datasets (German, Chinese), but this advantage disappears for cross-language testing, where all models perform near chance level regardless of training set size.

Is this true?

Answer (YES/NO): YES